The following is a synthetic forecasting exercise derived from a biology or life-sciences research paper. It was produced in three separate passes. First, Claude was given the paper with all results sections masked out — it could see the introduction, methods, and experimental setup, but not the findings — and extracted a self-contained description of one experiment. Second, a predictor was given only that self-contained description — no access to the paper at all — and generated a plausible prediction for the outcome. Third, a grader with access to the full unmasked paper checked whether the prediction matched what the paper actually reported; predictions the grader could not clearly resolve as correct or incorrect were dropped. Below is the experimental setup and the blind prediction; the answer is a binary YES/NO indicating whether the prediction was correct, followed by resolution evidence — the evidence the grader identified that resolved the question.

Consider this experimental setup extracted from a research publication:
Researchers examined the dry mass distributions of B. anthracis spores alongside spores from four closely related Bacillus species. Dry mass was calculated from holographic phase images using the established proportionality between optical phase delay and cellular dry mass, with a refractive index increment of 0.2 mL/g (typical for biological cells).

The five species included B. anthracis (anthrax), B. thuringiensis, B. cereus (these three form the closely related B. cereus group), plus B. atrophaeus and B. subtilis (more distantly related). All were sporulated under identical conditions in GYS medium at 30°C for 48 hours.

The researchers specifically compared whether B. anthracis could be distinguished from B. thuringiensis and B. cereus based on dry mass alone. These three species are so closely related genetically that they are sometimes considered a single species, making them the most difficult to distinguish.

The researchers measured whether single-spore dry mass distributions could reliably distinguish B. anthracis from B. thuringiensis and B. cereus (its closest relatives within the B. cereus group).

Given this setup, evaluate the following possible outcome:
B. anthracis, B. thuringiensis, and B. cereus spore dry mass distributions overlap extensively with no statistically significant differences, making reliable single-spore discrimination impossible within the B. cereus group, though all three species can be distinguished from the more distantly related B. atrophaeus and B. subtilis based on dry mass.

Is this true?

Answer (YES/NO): NO